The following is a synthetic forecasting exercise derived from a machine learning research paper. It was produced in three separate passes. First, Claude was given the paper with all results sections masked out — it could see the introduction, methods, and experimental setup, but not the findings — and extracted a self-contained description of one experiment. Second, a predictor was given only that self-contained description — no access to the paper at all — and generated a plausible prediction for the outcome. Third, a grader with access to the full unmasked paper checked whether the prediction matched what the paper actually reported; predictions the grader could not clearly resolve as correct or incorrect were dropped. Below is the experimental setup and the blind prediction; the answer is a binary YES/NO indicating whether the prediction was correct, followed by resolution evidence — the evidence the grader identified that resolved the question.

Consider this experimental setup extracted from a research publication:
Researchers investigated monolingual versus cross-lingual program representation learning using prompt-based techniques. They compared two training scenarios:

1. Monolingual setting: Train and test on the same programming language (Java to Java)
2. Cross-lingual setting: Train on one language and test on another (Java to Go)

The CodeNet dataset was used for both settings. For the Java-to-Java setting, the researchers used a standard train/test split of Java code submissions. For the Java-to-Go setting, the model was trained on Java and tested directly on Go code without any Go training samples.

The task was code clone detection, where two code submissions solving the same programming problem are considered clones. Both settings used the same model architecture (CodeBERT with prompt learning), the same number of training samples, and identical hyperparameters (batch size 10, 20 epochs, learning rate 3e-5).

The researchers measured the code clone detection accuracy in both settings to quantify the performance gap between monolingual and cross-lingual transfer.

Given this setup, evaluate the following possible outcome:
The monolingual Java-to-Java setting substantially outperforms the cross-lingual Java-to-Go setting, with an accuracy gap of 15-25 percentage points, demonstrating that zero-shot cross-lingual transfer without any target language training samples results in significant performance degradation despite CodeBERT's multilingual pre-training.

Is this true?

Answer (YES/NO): NO